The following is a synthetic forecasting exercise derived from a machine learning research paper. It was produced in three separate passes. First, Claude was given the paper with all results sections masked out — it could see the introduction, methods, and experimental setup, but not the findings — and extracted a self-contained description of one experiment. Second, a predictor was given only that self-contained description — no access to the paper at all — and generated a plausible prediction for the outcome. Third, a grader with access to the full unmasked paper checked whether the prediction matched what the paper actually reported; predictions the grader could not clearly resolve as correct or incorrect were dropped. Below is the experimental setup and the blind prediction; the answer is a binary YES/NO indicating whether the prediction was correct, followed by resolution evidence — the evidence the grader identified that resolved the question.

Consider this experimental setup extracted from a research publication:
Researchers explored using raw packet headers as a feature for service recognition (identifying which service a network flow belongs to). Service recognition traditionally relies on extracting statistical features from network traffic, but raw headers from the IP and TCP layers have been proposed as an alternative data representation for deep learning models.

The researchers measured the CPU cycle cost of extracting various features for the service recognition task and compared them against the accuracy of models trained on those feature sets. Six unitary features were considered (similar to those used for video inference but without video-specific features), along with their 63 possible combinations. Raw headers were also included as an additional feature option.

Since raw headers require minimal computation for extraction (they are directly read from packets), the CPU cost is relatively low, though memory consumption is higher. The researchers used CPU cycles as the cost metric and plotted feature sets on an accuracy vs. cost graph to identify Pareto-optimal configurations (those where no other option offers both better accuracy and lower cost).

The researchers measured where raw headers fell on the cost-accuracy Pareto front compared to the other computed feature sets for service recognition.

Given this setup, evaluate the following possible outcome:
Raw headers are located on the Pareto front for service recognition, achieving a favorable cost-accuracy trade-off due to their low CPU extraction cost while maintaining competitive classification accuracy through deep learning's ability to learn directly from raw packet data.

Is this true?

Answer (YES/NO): YES